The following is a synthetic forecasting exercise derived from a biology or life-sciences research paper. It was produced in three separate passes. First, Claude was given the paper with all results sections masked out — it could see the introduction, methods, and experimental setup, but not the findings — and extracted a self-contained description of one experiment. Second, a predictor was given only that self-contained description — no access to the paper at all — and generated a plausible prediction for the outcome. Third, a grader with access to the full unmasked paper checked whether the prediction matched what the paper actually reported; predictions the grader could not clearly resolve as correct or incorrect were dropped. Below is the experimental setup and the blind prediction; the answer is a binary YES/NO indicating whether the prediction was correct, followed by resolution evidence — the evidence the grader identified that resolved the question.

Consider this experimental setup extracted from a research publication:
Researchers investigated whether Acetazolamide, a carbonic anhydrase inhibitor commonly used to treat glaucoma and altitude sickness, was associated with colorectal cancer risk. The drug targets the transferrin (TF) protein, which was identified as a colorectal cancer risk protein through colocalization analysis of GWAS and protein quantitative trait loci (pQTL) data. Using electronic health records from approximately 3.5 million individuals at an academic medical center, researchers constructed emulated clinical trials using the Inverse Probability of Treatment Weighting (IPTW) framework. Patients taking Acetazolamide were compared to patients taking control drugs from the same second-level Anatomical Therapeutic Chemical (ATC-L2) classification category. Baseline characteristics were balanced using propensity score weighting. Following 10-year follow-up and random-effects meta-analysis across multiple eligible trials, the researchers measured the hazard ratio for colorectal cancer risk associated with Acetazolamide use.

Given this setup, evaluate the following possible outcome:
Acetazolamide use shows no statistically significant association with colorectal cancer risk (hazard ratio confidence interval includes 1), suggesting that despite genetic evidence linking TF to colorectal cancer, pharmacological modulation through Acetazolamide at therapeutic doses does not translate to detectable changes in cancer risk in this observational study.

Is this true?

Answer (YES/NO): NO